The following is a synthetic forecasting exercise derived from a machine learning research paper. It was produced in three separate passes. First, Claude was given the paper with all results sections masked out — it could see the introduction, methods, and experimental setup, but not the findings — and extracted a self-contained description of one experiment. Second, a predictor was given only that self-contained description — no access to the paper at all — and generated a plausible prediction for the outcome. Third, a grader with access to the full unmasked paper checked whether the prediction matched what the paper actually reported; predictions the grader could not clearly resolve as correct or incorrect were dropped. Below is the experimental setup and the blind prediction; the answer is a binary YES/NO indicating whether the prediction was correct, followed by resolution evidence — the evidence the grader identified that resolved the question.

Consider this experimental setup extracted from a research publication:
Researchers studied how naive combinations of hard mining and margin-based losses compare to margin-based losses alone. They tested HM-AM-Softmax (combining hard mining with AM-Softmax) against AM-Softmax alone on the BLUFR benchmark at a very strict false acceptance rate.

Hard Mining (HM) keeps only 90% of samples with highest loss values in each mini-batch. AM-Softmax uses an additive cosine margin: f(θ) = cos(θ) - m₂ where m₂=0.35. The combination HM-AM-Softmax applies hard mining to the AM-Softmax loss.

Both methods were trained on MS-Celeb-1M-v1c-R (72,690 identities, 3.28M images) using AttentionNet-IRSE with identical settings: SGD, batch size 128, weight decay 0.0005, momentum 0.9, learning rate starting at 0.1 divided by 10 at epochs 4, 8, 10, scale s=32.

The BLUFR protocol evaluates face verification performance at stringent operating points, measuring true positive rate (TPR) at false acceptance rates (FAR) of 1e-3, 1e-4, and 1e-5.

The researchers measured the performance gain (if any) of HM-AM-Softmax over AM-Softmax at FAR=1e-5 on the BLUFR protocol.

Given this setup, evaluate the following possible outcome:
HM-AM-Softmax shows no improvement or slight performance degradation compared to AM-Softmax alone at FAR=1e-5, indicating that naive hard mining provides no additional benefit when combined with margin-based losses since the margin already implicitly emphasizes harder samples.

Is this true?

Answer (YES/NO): NO